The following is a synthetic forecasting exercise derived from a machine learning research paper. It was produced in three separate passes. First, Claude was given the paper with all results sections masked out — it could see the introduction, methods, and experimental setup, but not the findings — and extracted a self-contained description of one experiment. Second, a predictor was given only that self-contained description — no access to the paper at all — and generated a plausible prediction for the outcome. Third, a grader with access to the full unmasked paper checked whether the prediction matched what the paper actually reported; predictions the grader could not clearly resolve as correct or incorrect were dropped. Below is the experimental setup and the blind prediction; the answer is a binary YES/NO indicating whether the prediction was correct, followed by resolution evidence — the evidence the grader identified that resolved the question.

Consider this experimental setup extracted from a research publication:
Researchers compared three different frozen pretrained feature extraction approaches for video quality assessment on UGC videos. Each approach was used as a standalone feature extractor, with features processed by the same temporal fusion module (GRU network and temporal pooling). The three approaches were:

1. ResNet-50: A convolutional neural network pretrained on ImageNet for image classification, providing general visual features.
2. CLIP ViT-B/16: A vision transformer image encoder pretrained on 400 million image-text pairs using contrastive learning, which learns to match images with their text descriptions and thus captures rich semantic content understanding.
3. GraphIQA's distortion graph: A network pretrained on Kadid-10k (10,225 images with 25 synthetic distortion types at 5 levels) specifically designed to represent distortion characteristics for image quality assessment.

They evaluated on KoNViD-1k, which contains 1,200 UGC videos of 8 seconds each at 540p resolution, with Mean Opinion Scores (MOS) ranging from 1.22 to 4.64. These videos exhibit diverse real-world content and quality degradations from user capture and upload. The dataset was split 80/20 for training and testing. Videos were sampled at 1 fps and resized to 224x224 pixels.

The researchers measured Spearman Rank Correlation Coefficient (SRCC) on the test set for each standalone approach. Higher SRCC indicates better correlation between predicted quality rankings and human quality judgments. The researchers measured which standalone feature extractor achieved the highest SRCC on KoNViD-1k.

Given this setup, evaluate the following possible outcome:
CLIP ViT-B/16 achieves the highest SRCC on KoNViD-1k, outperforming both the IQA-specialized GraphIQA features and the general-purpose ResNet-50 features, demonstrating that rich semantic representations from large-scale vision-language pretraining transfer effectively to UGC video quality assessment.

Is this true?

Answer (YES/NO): YES